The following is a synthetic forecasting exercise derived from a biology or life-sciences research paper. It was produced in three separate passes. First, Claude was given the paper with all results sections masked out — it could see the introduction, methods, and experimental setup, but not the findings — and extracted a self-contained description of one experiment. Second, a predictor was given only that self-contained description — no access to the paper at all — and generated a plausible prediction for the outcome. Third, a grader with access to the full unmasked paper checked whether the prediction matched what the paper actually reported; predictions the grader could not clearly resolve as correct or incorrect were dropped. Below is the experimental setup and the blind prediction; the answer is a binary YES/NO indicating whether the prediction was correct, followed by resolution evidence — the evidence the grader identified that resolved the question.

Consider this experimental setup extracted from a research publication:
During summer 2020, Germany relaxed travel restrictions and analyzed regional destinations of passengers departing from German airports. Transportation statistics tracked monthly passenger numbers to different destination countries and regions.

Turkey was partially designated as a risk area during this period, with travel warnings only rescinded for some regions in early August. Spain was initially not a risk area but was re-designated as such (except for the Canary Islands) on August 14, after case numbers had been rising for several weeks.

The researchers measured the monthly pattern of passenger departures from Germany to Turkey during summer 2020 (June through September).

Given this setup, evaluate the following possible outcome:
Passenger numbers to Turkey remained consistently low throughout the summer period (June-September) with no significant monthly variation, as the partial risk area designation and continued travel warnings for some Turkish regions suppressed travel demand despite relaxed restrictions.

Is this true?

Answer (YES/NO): NO